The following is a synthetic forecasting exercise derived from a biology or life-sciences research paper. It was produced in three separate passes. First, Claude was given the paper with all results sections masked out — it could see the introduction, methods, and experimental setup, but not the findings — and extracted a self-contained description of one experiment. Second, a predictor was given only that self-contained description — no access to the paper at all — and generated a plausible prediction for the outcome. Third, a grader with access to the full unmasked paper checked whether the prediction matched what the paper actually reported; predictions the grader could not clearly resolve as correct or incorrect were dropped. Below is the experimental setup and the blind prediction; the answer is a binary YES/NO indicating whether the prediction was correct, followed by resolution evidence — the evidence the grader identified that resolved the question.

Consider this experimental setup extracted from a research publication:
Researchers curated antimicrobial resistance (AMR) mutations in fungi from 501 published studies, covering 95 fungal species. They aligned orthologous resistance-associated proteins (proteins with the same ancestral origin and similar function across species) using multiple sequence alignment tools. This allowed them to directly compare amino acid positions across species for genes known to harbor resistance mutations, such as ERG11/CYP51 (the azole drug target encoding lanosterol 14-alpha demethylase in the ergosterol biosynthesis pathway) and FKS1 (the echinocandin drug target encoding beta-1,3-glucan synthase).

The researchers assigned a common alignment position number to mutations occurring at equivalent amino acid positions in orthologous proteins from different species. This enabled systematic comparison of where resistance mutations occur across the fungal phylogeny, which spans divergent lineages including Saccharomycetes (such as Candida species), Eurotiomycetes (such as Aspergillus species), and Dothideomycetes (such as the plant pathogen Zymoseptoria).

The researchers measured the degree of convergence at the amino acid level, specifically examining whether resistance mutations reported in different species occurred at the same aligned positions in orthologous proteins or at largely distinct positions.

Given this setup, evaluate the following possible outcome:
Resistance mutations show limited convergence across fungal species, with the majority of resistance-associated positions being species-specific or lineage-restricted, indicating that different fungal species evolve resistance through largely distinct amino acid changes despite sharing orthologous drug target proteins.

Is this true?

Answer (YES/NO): NO